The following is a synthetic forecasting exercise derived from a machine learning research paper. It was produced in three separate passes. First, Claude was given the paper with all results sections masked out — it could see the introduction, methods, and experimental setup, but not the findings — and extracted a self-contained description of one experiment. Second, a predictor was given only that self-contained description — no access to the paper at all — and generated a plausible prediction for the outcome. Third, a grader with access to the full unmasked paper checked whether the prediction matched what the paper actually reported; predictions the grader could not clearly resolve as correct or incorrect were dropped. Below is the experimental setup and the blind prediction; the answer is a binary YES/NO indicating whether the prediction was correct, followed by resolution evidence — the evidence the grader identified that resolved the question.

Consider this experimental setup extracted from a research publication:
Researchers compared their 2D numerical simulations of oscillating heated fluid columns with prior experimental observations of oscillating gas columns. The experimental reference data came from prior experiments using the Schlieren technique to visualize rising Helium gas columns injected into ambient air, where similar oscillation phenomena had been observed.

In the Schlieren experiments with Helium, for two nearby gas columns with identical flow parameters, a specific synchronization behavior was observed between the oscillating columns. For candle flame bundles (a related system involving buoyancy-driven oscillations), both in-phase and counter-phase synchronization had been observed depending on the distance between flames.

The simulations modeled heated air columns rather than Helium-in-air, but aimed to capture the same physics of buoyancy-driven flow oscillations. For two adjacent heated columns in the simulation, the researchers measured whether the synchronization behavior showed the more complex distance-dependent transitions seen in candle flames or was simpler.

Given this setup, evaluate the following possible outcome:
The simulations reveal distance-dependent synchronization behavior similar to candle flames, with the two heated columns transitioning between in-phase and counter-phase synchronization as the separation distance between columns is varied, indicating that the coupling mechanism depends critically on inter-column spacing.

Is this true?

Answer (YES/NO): NO